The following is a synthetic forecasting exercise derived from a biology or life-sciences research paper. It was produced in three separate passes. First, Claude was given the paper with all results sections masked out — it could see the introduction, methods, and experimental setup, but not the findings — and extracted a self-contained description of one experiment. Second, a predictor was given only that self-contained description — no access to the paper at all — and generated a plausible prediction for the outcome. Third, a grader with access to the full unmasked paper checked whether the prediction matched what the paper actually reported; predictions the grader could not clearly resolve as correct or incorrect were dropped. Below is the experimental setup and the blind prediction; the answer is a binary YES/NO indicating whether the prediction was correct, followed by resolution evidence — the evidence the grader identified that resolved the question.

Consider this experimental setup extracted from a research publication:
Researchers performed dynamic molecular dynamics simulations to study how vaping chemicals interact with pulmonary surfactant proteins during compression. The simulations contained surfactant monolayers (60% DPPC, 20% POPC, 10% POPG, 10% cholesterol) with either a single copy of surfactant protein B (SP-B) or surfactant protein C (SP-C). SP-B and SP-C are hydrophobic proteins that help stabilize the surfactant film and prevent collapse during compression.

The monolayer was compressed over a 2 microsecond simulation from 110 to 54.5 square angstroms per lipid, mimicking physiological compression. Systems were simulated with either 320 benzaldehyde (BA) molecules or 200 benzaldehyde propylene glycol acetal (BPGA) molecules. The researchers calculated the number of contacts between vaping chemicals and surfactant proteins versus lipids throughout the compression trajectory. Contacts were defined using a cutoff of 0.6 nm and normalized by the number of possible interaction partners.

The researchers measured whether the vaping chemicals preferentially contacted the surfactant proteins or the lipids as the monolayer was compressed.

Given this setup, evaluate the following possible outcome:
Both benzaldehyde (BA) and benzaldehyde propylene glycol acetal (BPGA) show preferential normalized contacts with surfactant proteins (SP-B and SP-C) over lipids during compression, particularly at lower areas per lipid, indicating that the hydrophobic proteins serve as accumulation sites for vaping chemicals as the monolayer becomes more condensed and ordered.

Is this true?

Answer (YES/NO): YES